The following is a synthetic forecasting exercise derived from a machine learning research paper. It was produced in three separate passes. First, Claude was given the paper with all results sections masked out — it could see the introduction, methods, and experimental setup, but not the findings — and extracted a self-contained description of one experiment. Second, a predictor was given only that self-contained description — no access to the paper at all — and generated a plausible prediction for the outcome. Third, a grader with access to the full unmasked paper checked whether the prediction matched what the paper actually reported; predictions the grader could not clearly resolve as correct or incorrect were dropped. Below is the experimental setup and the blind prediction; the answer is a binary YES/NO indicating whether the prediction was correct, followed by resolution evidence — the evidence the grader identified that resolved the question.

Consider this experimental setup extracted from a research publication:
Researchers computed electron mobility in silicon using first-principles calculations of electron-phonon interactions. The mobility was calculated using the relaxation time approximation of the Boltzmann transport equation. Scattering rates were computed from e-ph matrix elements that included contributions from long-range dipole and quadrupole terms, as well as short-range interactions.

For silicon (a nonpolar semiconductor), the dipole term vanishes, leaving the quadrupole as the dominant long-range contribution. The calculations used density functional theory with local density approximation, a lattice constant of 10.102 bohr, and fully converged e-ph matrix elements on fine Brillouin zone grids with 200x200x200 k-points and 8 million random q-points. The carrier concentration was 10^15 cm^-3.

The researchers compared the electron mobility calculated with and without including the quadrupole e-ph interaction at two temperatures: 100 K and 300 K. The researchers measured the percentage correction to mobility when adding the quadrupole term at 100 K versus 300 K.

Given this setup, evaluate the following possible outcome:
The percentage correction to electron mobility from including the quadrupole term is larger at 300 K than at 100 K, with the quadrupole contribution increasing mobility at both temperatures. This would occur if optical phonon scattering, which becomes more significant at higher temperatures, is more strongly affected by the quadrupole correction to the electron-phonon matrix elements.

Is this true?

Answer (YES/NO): NO